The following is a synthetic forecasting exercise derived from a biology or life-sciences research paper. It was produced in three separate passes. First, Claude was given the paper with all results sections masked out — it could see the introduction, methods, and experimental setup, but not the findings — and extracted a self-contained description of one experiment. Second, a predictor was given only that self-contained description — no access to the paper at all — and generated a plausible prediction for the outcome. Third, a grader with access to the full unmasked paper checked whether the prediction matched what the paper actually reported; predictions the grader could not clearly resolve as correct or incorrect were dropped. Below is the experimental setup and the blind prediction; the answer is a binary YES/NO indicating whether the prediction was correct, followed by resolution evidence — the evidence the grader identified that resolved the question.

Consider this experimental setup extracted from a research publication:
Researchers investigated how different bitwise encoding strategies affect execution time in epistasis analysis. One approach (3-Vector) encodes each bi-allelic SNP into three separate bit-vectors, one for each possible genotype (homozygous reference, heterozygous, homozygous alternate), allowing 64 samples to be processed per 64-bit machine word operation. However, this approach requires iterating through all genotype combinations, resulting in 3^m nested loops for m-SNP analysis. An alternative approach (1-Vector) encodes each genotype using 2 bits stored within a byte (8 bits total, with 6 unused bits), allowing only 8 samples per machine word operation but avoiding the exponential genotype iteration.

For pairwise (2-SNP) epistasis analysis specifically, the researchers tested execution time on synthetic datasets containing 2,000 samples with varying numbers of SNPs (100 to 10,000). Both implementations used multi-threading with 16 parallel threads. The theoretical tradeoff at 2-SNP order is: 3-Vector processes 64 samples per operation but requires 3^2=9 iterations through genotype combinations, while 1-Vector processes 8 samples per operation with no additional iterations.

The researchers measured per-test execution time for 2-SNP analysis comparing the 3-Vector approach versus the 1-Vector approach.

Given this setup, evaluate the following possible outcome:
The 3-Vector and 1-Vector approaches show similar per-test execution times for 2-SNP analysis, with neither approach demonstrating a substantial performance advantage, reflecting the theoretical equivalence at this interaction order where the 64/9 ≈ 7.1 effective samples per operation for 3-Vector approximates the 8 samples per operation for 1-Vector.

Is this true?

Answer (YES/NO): NO